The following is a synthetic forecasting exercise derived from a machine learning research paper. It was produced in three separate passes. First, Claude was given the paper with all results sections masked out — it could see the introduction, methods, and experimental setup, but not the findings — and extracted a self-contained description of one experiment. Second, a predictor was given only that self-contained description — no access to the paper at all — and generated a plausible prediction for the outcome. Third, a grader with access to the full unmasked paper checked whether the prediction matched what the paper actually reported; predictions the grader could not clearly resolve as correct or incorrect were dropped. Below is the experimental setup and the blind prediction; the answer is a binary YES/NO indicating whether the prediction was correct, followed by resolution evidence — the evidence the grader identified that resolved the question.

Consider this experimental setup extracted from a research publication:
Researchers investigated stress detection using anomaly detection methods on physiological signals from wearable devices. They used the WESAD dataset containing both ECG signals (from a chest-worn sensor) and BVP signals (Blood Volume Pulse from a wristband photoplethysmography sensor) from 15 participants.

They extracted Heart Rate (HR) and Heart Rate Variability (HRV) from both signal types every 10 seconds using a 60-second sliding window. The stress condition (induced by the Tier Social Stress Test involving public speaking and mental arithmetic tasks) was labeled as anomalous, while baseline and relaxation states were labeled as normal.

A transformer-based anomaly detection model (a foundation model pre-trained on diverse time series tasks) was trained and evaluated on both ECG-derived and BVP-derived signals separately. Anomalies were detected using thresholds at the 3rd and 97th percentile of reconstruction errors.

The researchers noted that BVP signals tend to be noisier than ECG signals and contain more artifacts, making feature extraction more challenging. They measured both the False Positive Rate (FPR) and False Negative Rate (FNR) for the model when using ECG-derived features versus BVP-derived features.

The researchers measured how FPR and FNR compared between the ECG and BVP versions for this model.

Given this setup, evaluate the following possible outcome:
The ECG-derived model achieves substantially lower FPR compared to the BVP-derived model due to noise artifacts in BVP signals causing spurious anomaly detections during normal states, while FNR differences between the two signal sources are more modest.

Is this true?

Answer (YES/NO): NO